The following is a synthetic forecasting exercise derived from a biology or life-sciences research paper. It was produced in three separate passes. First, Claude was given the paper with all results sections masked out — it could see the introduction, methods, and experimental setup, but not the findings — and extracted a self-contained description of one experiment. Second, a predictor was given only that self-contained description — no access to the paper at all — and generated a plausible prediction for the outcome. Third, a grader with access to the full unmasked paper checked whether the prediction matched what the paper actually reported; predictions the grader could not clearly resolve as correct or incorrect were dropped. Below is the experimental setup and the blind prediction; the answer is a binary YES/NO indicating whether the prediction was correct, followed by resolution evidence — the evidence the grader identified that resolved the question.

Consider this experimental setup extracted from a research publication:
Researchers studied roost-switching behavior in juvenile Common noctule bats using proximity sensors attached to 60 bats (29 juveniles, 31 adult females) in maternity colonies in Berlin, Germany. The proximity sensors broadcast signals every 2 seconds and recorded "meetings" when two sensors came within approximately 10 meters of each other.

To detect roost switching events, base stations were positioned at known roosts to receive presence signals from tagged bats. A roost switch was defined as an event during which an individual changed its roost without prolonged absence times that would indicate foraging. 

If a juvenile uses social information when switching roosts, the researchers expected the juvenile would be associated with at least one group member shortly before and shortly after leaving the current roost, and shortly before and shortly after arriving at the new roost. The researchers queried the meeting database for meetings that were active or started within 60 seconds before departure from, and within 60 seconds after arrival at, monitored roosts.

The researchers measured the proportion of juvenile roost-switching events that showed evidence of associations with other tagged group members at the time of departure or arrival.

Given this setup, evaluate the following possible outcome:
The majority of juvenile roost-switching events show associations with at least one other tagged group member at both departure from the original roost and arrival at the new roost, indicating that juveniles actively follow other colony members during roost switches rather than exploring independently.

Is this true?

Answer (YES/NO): NO